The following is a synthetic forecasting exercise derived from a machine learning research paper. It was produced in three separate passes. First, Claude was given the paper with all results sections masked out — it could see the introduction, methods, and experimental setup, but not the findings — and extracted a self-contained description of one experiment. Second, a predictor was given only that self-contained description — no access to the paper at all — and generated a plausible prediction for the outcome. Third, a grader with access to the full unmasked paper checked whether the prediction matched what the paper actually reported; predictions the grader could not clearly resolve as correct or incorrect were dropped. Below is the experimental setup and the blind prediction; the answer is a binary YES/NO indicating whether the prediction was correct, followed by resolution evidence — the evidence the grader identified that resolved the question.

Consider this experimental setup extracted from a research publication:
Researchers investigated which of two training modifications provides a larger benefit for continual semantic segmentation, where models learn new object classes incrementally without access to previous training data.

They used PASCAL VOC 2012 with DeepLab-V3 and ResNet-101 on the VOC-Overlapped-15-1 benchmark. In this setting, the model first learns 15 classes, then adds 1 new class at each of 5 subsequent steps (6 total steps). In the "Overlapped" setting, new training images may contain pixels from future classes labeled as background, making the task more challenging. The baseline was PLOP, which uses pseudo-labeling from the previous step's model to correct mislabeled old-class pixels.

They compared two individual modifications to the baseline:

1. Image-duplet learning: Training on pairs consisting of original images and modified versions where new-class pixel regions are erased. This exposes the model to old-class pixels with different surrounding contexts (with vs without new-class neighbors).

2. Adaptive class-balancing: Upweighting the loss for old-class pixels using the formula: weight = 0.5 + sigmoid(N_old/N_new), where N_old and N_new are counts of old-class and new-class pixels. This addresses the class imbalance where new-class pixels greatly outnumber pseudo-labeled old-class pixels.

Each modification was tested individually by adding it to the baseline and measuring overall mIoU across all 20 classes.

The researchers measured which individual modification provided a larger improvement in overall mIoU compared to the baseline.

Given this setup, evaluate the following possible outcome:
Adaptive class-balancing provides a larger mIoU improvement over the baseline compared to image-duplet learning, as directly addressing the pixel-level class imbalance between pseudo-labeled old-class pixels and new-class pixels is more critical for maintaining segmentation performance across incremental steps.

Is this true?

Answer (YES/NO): NO